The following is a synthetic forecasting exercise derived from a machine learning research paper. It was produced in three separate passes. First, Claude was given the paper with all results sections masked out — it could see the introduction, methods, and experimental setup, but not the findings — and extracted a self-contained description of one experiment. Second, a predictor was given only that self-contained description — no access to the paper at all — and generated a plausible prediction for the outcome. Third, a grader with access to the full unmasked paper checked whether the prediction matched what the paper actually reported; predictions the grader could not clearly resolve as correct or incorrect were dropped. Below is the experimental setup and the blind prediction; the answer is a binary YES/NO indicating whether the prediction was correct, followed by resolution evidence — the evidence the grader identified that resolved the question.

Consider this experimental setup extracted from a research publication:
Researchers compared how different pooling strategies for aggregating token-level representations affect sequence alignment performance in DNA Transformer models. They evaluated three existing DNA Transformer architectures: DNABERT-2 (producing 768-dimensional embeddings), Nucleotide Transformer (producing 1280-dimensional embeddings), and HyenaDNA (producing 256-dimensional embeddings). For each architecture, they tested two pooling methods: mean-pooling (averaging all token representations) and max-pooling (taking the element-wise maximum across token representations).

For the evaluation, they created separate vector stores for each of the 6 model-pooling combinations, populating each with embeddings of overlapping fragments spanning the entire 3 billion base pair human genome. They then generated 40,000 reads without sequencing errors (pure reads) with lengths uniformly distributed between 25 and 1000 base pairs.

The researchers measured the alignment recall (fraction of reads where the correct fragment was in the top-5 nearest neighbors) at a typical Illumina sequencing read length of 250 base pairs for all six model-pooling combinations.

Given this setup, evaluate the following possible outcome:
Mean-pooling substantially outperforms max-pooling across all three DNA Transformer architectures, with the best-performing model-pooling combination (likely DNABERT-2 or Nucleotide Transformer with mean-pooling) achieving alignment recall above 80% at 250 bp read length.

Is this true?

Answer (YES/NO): NO